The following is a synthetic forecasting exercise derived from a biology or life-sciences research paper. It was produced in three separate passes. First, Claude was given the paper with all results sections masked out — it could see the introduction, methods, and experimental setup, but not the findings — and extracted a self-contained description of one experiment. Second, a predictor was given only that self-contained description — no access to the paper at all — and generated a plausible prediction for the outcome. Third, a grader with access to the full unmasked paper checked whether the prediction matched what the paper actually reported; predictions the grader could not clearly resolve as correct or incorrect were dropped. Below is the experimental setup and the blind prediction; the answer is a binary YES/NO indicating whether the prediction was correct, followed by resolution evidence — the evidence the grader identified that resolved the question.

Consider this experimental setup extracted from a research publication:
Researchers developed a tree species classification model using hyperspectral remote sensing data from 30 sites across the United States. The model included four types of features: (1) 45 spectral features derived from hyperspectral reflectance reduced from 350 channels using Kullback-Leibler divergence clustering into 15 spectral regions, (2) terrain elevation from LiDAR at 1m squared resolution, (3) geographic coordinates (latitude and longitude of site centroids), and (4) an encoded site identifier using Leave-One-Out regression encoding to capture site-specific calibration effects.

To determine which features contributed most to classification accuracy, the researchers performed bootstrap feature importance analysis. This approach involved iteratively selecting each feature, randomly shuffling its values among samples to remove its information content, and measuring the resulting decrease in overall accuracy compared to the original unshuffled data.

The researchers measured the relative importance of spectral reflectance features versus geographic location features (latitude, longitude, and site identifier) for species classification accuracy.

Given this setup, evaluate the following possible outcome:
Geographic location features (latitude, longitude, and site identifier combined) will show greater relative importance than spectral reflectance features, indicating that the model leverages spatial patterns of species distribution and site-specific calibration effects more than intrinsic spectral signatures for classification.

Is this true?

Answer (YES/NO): NO